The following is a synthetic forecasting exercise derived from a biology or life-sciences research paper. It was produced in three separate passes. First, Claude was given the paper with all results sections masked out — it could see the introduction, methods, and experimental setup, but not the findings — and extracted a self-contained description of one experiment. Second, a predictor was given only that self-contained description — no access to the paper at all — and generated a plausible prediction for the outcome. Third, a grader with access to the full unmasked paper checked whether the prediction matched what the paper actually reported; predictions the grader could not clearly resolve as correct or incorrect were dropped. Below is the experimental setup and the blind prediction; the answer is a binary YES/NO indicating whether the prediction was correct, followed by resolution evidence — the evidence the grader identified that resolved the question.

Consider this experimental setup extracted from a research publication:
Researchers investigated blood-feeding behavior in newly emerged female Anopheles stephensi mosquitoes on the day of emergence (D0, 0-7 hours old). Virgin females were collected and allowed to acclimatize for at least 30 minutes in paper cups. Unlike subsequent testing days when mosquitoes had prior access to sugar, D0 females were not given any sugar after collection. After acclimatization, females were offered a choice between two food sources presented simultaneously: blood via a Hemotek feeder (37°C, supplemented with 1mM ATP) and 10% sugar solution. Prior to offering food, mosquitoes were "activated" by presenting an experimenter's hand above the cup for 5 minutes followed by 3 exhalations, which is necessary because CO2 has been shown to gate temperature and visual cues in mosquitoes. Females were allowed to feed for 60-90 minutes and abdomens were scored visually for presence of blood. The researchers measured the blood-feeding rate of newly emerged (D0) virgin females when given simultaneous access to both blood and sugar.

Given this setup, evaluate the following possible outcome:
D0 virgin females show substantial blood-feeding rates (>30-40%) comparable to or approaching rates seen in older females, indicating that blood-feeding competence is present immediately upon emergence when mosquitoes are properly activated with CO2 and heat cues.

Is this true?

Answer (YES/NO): NO